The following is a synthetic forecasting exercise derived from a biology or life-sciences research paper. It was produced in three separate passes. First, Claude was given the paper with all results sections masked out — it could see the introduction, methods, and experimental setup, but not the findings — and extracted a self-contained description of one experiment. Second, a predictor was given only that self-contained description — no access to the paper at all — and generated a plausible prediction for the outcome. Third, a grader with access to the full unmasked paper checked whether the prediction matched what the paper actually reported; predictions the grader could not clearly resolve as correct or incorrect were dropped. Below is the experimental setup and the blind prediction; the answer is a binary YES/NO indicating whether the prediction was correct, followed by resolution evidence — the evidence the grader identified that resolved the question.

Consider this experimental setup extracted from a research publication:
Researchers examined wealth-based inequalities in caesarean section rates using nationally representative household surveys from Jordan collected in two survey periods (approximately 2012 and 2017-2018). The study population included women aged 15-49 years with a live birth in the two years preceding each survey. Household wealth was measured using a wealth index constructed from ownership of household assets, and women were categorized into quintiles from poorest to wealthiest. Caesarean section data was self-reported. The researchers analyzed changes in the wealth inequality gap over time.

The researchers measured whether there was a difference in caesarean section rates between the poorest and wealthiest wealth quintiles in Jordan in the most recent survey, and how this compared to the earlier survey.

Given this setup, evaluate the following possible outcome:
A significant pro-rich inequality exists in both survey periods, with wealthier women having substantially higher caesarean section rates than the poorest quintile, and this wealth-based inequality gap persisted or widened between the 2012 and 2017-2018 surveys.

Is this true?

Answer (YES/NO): NO